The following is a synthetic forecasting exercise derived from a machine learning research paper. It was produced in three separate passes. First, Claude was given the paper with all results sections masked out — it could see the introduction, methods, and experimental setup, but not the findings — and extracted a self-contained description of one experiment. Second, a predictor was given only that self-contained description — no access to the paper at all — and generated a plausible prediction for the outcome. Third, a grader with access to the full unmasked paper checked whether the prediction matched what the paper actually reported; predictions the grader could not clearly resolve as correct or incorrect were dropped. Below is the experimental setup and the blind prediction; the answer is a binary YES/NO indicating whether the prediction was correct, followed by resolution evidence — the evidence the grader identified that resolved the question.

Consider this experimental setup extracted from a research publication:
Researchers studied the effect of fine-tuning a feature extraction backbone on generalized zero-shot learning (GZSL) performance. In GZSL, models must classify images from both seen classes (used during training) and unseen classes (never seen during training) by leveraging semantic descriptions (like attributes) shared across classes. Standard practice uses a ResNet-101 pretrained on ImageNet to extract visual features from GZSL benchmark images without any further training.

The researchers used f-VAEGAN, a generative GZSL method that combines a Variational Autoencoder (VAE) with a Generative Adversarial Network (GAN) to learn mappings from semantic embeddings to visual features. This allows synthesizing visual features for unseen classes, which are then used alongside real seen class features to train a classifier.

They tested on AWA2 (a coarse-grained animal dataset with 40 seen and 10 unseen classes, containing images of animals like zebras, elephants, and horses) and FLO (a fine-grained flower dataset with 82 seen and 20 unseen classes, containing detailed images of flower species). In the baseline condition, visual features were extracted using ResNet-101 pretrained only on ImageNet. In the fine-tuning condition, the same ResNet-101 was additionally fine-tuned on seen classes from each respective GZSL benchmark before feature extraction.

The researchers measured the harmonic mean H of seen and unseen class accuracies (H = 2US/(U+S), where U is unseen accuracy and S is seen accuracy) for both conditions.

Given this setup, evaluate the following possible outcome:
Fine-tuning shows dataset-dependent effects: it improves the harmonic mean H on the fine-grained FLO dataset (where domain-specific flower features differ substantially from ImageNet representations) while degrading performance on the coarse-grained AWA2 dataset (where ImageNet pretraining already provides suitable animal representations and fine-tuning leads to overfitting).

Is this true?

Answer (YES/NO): NO